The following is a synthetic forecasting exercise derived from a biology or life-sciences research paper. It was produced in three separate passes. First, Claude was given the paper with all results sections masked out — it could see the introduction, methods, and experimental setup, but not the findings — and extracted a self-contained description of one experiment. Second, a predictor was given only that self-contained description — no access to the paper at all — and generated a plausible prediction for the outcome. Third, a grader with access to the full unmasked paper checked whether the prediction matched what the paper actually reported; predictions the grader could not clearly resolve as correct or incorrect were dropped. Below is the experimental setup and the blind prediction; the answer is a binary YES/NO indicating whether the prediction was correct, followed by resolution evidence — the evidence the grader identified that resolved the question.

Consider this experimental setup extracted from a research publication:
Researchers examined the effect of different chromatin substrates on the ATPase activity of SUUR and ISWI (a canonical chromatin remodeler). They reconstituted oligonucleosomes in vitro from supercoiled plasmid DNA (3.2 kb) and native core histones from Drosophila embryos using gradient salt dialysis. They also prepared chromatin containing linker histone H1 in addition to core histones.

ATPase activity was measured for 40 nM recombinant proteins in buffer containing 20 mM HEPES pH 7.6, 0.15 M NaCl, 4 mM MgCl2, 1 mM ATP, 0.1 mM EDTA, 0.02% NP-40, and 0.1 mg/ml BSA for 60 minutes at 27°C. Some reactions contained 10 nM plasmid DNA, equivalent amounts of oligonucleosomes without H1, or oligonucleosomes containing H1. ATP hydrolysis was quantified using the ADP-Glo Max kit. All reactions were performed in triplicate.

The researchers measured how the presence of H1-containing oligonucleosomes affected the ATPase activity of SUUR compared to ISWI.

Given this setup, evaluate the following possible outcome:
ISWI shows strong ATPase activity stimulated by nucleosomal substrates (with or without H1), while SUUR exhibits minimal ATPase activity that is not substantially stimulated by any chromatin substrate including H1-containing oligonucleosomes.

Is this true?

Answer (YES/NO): NO